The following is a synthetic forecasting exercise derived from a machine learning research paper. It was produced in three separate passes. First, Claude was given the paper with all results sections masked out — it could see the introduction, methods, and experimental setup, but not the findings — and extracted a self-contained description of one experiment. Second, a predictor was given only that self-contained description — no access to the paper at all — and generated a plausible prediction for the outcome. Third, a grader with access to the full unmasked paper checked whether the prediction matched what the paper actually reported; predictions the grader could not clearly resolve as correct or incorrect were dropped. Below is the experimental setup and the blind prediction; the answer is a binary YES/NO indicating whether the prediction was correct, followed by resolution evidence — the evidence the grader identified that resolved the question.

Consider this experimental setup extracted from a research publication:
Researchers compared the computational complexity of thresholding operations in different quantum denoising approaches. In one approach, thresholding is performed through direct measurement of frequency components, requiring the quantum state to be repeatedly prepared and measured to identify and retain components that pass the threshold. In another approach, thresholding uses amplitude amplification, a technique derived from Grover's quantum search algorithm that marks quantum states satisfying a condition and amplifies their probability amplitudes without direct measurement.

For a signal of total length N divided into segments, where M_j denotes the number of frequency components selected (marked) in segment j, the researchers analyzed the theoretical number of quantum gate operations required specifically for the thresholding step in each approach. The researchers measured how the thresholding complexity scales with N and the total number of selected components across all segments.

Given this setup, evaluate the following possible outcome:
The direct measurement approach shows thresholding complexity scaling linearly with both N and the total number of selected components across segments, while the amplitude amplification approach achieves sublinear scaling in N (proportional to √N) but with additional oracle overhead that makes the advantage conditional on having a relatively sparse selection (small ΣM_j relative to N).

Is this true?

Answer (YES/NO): NO